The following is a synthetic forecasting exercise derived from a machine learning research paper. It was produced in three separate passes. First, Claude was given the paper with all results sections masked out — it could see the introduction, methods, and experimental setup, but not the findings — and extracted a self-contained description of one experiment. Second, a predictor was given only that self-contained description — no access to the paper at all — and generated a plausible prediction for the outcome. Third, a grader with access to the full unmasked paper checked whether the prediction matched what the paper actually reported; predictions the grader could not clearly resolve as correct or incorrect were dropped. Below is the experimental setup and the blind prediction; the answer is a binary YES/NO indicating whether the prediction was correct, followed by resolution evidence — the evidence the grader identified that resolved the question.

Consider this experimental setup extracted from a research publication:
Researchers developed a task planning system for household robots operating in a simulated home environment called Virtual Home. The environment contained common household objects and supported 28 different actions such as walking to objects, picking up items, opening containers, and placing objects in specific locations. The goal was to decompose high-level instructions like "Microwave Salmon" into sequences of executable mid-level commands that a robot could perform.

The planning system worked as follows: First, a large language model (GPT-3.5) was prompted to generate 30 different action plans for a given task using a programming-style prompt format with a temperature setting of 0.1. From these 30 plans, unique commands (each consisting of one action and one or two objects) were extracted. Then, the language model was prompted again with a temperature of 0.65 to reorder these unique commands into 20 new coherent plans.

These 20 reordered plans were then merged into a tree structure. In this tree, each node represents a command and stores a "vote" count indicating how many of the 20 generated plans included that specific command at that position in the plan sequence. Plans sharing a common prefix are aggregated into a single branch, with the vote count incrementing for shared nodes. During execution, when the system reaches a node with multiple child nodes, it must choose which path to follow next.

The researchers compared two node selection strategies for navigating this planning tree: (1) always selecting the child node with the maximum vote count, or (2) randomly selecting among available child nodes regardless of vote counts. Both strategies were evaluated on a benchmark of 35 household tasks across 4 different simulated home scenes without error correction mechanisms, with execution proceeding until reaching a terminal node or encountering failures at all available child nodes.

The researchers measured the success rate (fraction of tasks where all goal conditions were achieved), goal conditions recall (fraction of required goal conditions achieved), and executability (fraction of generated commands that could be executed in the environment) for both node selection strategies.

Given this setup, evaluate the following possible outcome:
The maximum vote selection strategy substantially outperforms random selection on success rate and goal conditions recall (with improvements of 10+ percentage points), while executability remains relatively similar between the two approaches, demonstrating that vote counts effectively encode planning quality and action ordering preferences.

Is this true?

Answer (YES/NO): NO